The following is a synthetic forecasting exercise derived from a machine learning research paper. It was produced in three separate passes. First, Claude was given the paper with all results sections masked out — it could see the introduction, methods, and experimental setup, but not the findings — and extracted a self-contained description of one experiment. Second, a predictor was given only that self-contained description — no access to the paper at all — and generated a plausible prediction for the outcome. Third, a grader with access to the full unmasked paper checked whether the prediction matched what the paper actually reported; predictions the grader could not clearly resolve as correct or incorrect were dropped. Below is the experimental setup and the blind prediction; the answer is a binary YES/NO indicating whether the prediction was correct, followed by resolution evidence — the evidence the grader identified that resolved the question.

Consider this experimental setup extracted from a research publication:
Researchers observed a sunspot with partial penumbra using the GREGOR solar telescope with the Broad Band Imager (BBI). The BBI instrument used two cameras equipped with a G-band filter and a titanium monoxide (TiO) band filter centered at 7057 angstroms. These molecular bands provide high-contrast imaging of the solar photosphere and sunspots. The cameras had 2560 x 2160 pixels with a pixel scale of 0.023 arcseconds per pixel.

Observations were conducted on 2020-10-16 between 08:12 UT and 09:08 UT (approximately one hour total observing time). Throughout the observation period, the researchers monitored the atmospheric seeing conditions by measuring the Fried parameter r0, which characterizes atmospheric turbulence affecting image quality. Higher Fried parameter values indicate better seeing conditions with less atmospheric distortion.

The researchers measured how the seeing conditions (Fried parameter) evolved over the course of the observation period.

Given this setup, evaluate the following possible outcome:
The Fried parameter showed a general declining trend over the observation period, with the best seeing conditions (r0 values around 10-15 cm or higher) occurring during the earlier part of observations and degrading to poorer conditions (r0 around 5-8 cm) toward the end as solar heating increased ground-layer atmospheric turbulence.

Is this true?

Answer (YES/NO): NO